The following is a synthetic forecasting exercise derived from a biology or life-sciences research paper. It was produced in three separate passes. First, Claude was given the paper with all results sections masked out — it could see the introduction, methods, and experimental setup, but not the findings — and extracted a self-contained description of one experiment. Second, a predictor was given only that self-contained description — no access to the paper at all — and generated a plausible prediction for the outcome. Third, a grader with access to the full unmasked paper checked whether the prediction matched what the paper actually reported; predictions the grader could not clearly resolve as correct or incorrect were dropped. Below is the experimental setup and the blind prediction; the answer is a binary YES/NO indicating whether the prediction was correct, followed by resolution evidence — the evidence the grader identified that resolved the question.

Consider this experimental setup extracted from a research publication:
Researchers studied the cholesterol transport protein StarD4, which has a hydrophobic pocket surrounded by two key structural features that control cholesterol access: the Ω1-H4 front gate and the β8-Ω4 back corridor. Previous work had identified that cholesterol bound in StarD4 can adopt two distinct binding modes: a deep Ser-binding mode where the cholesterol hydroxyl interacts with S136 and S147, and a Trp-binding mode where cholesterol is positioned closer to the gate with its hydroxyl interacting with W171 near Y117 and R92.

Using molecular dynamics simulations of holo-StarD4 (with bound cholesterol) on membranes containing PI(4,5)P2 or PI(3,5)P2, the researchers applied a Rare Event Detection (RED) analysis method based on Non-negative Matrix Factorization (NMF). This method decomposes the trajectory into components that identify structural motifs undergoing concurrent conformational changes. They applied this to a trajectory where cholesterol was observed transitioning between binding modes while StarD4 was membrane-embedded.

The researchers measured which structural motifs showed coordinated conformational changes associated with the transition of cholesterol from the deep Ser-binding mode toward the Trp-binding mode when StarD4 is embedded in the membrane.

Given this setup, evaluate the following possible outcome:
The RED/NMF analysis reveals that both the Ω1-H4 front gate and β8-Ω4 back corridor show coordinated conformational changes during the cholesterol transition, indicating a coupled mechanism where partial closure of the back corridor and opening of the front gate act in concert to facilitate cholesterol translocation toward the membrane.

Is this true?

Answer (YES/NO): NO